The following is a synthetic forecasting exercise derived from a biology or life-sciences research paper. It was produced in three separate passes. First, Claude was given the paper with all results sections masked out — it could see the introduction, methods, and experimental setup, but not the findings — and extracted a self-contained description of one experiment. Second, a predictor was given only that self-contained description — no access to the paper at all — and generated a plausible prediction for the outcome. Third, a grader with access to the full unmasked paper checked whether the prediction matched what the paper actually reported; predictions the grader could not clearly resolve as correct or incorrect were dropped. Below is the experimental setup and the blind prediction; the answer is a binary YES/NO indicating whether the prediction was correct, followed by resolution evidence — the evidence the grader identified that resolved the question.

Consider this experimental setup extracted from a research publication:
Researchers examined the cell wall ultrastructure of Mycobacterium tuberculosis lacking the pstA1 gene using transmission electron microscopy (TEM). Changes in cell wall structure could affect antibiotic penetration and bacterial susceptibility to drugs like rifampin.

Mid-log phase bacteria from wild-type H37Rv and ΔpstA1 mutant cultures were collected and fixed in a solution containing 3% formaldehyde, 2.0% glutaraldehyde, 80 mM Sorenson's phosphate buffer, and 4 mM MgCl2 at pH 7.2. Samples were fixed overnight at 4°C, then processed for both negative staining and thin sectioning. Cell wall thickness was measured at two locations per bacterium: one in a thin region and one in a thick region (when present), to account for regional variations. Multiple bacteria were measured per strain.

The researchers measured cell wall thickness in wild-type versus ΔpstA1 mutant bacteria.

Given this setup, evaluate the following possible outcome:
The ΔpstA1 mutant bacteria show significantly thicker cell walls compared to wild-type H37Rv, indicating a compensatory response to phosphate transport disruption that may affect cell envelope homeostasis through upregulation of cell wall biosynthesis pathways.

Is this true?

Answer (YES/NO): NO